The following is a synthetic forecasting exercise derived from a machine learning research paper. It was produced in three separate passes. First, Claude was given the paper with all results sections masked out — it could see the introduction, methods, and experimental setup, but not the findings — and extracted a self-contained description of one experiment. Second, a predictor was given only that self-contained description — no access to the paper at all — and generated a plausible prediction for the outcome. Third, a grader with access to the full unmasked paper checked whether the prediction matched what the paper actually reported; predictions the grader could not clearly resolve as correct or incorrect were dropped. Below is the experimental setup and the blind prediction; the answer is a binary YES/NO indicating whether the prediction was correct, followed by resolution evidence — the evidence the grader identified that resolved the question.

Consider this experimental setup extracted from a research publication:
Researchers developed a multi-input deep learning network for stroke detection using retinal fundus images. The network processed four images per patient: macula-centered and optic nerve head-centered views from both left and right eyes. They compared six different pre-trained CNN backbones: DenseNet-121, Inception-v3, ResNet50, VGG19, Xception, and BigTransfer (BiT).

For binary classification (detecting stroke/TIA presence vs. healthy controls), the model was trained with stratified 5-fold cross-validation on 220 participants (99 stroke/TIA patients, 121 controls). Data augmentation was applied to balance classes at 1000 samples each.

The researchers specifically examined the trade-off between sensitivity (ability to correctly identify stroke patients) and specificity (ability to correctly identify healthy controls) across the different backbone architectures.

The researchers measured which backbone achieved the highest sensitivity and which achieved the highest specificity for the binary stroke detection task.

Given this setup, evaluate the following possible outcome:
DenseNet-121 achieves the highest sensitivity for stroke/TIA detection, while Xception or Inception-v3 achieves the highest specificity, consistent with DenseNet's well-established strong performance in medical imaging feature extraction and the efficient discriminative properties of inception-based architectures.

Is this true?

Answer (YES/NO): NO